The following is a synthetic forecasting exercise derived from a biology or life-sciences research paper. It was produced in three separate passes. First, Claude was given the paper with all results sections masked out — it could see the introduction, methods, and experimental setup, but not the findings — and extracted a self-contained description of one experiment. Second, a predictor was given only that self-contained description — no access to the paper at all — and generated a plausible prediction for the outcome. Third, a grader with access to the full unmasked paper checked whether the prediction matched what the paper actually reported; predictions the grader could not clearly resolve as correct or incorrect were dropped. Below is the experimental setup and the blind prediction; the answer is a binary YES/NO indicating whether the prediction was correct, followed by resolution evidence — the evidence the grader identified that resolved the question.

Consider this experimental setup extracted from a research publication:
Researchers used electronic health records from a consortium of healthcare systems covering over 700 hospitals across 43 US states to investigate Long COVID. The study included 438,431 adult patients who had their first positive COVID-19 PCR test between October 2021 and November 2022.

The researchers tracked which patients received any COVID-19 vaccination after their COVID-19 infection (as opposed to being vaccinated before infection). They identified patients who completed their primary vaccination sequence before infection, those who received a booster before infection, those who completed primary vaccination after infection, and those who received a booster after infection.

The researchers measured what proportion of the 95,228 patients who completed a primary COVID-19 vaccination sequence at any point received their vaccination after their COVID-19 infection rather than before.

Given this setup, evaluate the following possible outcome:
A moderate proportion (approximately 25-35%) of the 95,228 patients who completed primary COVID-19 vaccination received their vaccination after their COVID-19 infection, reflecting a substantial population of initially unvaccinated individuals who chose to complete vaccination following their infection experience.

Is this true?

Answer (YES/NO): NO